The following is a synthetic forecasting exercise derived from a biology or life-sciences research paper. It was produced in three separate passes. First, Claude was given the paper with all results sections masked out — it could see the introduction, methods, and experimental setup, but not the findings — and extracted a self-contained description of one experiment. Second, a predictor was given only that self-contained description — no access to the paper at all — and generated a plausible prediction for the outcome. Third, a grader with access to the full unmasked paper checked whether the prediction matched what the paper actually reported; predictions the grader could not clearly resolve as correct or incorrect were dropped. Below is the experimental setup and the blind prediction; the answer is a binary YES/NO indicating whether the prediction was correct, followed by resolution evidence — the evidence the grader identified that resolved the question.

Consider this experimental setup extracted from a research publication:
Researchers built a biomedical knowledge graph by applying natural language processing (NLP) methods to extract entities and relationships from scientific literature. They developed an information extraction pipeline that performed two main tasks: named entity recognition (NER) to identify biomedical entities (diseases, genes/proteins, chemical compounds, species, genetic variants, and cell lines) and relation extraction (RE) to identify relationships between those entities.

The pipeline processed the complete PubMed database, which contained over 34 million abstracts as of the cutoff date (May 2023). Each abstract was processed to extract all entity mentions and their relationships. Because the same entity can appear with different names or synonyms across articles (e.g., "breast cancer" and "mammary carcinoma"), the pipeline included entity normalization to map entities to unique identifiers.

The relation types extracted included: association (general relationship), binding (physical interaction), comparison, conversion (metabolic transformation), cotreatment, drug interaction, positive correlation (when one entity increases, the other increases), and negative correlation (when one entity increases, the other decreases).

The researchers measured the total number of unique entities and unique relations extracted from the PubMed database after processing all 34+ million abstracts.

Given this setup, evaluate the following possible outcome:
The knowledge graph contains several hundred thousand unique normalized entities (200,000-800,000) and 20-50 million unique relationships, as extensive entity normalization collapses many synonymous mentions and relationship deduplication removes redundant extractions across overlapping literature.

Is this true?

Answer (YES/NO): NO